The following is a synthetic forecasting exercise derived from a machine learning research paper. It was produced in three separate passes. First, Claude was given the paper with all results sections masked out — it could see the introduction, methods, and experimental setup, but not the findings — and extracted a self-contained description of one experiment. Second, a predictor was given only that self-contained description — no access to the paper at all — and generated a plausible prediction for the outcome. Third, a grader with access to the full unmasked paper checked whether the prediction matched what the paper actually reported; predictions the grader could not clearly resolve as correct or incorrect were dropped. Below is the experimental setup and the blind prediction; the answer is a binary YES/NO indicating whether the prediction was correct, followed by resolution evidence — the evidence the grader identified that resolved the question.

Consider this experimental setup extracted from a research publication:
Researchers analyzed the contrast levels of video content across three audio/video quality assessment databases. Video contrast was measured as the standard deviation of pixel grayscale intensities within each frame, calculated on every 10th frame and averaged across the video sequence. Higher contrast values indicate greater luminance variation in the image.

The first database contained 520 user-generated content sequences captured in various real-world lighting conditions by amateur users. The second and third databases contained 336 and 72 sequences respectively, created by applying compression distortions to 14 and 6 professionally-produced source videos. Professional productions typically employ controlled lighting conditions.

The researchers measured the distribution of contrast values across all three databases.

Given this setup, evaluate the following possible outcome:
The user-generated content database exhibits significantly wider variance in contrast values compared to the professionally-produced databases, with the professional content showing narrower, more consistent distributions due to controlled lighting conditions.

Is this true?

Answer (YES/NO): NO